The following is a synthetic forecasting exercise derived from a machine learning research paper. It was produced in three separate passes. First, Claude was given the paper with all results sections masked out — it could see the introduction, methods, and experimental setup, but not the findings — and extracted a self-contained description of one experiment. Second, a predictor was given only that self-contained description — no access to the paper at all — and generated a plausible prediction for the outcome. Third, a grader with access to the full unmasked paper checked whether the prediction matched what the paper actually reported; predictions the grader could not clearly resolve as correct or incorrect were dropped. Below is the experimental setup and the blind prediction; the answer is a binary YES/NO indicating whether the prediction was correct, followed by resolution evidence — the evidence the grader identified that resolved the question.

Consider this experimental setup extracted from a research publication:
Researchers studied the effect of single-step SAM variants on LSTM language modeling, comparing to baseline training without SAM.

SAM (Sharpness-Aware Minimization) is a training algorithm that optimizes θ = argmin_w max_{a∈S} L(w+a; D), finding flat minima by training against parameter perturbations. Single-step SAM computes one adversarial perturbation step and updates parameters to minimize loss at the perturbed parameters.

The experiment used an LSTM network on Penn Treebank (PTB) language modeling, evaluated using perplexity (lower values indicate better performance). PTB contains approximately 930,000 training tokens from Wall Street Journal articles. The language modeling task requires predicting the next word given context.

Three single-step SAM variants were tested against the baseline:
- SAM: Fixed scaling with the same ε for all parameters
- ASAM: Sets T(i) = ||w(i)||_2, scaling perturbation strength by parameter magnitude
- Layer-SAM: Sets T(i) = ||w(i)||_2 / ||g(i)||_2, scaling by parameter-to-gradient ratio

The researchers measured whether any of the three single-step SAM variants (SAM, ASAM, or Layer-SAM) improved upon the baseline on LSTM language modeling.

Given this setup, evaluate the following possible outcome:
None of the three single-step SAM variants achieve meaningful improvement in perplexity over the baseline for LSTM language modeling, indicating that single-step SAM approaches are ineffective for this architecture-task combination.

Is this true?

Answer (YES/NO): YES